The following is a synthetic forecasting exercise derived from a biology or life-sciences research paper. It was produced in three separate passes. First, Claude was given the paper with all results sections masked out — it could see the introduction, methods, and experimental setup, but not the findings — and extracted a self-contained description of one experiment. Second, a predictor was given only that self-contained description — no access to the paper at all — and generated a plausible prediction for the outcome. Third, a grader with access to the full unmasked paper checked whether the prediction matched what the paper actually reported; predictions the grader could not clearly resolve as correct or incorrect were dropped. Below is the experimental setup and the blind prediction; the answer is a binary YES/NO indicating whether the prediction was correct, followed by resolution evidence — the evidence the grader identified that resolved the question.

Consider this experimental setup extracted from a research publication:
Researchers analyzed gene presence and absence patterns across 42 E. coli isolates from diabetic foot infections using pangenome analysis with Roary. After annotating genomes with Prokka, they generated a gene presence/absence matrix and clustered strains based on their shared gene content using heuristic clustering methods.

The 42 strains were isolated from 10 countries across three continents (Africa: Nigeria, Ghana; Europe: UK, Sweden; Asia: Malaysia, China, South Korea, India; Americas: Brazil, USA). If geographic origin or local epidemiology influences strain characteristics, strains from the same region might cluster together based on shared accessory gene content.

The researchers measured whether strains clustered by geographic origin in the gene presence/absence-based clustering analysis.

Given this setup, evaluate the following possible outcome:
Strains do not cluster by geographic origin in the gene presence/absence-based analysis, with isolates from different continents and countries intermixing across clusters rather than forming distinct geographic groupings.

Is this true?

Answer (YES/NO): YES